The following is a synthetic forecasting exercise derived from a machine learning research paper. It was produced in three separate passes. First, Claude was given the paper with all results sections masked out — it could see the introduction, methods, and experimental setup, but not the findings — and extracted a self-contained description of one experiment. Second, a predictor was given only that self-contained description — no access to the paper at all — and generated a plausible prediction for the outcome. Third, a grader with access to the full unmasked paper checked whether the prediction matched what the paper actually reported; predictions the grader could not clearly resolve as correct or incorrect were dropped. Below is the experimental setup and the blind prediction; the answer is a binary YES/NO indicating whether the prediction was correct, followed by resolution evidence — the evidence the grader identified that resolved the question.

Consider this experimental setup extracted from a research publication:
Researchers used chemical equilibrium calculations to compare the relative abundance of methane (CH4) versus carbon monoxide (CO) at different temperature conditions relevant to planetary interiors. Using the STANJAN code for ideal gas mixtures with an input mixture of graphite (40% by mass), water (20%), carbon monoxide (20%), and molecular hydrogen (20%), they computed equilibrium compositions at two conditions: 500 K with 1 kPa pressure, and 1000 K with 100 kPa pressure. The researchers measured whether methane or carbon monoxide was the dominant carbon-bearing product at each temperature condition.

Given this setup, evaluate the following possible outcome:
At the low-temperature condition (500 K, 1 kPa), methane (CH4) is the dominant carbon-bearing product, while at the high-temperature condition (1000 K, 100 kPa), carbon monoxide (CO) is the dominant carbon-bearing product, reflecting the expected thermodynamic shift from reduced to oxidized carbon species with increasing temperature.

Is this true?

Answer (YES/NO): YES